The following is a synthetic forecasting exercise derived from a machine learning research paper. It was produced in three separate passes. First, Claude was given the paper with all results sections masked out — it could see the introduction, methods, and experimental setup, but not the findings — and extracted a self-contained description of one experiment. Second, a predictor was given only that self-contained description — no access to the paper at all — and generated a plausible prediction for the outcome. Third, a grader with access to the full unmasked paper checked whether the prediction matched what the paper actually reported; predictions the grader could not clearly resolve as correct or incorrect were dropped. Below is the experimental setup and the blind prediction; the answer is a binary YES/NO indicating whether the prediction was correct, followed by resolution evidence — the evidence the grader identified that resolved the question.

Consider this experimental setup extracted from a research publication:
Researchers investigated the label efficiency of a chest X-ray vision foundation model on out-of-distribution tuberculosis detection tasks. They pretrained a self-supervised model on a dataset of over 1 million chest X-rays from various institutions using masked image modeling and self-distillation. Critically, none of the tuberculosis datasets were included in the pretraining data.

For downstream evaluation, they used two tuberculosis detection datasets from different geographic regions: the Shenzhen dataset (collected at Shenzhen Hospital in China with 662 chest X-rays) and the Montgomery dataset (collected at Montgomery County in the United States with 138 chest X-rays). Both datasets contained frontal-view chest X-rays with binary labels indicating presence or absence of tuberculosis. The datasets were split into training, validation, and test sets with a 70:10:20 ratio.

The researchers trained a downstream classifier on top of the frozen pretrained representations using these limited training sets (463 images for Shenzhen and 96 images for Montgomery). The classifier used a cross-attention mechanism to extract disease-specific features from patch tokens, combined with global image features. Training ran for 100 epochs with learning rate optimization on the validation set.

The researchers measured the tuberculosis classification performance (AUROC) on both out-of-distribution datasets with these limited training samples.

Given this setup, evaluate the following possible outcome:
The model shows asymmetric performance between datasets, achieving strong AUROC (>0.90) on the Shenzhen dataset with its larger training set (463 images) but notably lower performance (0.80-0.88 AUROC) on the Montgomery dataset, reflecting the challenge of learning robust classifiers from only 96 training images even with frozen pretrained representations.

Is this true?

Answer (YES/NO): NO